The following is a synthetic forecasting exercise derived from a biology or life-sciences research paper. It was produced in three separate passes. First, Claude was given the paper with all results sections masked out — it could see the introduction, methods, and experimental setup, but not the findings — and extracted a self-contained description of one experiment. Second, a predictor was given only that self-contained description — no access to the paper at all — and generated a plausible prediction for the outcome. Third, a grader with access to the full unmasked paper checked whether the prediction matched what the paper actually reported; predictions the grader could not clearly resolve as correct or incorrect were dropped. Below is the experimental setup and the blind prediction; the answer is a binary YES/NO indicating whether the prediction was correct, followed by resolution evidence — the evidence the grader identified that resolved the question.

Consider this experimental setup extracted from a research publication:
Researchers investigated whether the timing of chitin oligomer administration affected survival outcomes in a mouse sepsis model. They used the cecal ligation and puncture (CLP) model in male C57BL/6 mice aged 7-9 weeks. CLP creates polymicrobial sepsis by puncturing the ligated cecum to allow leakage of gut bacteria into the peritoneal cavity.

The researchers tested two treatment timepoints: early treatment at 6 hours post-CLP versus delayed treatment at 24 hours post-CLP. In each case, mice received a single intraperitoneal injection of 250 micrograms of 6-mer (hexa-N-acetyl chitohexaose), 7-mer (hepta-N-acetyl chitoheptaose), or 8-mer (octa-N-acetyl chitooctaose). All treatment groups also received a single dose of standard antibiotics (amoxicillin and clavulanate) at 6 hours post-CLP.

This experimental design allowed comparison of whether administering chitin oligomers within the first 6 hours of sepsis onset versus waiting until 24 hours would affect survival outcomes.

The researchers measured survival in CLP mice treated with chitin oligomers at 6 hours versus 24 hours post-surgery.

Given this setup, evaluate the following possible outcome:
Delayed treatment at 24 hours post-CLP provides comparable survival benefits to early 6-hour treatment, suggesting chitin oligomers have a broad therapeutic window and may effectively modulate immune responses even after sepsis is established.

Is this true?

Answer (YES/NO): NO